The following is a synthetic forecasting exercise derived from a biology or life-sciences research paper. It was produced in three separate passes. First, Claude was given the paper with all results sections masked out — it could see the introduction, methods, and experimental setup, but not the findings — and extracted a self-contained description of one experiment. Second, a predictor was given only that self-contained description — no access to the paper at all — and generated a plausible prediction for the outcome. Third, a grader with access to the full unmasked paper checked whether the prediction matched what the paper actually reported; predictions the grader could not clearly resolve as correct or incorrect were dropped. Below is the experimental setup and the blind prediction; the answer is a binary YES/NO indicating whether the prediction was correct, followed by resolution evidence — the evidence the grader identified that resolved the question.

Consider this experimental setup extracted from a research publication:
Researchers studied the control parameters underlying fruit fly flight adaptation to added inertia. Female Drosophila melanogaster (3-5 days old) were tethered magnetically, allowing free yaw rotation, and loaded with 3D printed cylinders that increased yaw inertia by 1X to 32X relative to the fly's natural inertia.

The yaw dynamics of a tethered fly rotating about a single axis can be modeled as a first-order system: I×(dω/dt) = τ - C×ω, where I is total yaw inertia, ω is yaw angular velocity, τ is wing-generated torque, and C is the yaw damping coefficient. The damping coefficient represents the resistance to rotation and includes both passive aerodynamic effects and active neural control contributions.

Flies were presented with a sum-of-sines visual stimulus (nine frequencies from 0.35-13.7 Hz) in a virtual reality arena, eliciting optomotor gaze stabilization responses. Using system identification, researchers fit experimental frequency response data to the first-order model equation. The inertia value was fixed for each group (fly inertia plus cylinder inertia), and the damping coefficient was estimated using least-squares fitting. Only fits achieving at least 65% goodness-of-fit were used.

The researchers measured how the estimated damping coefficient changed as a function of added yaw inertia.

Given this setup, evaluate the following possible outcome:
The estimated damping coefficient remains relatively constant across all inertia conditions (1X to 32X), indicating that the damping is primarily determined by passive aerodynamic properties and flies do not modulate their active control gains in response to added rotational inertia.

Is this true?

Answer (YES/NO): NO